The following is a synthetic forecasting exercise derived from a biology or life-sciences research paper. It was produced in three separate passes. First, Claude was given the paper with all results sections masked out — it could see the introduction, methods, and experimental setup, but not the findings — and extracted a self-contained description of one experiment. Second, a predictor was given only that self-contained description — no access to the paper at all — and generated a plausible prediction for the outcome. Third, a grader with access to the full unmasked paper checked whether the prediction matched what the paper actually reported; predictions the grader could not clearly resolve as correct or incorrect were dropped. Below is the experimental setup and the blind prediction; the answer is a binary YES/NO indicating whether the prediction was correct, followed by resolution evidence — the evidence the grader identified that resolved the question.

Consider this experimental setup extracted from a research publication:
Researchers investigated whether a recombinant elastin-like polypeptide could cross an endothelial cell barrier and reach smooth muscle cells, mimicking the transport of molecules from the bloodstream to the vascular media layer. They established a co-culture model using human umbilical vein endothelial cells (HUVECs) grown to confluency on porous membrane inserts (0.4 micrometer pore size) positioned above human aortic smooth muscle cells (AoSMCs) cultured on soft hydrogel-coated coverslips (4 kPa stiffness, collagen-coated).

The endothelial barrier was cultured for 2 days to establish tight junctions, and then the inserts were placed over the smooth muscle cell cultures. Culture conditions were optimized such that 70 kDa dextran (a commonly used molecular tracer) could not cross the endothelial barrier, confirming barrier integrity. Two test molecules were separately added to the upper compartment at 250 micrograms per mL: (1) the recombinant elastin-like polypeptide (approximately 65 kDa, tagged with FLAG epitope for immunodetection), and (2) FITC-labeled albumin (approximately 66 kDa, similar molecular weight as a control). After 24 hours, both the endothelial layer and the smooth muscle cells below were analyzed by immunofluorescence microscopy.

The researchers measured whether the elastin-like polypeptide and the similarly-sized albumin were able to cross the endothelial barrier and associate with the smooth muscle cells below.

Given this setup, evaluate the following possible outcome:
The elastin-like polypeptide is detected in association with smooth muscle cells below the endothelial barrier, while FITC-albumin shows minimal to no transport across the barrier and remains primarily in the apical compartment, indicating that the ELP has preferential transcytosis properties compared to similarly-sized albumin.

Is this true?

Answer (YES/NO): NO